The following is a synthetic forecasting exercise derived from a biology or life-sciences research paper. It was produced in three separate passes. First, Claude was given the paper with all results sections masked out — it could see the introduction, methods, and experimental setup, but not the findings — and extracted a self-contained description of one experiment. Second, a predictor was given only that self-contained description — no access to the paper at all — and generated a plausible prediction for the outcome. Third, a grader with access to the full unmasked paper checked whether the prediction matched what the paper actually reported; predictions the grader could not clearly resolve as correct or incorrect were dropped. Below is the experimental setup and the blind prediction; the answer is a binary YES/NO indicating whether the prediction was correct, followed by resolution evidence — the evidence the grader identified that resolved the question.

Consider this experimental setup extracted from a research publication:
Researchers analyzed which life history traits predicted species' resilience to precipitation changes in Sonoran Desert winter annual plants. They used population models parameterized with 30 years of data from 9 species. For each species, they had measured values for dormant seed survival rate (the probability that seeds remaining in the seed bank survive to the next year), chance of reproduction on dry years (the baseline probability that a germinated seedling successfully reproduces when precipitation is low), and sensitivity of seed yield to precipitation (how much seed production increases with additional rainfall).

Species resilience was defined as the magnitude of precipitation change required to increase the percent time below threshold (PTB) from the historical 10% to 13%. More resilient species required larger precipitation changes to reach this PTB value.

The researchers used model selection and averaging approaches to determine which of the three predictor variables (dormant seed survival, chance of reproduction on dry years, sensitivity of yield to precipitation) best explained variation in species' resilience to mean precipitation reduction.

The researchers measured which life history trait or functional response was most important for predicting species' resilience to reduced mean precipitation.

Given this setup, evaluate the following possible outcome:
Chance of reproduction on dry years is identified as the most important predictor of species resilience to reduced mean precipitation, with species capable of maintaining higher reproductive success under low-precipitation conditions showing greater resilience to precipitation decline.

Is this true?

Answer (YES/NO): NO